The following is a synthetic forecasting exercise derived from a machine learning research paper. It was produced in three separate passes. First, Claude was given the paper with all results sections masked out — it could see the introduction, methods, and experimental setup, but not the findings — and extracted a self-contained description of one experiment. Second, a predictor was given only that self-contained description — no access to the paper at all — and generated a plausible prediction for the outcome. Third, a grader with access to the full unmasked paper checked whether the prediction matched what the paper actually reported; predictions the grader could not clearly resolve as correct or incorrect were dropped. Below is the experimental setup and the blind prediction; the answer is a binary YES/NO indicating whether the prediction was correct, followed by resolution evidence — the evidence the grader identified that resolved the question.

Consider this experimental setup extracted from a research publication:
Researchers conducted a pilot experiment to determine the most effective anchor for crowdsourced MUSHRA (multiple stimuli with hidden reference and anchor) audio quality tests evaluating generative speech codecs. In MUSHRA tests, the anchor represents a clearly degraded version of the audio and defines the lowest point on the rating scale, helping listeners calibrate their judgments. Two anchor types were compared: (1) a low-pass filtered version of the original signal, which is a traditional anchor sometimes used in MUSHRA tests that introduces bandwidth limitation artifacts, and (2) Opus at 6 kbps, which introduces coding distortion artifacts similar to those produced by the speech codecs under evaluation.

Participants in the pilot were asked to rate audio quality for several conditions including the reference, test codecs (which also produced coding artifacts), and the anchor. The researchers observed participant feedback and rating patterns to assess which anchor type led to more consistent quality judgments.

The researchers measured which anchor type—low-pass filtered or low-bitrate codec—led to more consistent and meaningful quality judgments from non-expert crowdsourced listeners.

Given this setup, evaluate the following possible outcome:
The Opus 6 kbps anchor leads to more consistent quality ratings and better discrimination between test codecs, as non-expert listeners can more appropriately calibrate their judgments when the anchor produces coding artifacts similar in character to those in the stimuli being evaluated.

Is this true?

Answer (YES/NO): YES